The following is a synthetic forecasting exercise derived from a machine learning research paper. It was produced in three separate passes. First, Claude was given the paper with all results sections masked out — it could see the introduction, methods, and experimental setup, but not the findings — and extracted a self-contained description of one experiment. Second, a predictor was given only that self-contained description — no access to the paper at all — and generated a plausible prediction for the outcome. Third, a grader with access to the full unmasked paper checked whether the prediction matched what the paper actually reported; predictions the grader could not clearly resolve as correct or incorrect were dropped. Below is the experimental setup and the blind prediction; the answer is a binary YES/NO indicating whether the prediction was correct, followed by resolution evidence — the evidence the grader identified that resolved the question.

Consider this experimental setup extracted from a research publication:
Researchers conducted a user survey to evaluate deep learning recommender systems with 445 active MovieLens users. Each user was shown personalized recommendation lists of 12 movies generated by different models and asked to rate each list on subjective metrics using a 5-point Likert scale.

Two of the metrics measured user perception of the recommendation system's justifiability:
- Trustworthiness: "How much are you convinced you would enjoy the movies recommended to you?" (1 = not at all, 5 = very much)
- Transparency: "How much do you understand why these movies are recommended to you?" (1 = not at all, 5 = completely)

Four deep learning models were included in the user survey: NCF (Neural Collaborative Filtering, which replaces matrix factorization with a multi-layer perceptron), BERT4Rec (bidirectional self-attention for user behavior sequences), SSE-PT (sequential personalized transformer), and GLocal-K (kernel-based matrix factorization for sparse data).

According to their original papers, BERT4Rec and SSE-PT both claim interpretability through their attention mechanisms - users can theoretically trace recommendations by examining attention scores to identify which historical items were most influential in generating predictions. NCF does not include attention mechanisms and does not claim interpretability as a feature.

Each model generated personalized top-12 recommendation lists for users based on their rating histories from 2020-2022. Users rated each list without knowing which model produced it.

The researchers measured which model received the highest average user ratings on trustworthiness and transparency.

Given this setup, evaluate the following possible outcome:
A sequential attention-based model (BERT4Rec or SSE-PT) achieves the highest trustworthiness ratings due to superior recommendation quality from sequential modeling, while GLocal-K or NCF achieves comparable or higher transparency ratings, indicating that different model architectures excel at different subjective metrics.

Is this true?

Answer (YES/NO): NO